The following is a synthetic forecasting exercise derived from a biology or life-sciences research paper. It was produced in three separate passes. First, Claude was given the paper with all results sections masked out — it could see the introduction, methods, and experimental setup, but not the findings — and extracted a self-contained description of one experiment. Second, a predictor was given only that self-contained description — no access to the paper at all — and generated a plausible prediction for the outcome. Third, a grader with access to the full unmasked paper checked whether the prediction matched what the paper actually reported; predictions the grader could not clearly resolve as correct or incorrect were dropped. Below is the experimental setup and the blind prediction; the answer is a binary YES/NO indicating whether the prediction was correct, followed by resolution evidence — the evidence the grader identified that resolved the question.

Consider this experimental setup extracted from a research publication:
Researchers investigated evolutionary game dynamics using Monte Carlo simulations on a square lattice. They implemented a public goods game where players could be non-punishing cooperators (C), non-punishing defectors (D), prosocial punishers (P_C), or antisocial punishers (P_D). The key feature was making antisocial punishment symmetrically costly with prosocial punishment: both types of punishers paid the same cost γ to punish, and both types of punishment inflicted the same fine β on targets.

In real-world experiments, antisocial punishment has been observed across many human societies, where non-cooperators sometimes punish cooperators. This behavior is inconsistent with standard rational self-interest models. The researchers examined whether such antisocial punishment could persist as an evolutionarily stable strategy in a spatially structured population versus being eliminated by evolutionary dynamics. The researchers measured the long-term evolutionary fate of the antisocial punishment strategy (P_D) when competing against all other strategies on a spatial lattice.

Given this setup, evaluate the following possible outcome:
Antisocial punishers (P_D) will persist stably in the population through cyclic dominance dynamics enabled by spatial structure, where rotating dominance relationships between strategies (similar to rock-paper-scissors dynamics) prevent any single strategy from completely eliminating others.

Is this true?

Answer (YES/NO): YES